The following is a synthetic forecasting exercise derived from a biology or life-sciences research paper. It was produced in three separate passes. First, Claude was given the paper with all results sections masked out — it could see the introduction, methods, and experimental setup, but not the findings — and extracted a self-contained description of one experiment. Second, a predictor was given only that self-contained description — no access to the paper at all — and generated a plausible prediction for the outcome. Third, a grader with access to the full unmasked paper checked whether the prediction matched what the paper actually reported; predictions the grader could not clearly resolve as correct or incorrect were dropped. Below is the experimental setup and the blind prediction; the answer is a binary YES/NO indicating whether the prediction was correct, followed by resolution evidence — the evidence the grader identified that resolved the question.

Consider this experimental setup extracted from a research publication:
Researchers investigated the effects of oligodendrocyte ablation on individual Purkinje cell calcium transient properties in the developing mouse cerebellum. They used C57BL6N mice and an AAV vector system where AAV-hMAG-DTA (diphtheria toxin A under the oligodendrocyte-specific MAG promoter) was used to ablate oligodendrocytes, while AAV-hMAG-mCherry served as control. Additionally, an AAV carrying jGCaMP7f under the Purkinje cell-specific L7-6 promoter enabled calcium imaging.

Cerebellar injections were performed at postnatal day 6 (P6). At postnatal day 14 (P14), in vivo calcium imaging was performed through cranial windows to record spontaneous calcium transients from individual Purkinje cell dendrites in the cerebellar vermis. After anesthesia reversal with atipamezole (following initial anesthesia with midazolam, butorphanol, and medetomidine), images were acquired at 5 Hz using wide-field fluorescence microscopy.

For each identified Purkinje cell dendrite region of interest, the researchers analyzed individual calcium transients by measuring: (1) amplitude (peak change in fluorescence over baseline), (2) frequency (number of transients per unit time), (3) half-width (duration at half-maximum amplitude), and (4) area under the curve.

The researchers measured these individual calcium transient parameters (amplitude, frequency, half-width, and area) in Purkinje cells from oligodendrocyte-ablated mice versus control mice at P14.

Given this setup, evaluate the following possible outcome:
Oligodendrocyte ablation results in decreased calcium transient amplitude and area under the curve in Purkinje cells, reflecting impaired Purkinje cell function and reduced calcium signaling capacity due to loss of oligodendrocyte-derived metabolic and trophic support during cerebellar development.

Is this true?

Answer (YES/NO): NO